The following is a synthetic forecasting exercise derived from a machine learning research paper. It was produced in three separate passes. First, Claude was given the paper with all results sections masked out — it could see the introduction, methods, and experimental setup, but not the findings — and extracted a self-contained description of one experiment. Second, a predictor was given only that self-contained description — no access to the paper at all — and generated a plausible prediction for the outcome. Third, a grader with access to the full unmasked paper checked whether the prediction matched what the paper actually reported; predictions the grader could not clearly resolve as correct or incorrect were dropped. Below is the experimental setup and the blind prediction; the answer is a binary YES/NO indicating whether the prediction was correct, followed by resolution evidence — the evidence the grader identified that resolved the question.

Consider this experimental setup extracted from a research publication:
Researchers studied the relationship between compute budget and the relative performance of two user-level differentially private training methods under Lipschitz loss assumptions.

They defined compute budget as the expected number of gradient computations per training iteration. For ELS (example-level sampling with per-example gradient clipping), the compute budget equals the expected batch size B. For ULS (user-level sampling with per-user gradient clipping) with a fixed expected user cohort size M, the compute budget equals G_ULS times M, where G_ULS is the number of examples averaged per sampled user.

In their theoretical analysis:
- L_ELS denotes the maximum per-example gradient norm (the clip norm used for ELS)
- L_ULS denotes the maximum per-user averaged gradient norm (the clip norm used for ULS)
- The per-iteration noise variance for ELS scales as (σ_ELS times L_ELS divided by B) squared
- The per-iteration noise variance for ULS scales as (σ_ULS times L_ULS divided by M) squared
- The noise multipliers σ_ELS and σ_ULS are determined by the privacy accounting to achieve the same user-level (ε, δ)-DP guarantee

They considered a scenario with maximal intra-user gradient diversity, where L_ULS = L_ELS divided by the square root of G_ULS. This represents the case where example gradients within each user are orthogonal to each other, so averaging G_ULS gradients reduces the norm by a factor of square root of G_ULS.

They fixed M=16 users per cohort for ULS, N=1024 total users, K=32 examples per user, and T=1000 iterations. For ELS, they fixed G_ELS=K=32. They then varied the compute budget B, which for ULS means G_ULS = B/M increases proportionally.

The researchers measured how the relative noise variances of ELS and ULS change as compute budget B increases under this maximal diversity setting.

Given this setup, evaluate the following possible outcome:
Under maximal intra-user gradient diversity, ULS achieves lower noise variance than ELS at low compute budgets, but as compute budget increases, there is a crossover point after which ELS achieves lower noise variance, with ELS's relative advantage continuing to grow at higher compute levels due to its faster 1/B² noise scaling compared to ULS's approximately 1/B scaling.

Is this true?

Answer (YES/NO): NO